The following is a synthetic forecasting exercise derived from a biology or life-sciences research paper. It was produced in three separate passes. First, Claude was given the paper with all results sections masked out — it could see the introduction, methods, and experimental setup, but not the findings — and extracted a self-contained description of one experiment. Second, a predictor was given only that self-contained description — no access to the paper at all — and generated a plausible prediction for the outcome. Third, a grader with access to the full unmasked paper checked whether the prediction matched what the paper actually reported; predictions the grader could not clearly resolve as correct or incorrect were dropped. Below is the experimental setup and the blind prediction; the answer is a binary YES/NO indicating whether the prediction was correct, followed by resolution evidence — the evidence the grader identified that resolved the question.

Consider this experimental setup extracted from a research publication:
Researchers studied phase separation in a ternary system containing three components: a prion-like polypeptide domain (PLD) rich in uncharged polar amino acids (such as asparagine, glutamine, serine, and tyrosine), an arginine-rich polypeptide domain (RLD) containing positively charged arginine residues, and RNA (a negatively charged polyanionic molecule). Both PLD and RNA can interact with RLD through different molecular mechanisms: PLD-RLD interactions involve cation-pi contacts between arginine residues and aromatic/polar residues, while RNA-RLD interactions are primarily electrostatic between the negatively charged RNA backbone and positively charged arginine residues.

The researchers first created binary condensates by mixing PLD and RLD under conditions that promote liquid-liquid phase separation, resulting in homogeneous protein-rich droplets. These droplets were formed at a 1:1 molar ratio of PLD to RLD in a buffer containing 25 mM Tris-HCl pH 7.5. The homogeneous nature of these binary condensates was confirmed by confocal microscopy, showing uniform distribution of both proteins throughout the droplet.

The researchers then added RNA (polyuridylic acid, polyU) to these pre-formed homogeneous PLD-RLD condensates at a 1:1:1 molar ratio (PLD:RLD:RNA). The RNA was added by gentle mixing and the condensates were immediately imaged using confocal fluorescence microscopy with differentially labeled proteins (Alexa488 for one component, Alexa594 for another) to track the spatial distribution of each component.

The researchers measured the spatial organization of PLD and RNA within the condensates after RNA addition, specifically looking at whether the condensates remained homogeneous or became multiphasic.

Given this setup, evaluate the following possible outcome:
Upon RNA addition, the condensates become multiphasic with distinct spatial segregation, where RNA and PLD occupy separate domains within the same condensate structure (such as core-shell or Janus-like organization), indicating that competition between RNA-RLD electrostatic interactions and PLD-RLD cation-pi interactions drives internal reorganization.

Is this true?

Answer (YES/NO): NO